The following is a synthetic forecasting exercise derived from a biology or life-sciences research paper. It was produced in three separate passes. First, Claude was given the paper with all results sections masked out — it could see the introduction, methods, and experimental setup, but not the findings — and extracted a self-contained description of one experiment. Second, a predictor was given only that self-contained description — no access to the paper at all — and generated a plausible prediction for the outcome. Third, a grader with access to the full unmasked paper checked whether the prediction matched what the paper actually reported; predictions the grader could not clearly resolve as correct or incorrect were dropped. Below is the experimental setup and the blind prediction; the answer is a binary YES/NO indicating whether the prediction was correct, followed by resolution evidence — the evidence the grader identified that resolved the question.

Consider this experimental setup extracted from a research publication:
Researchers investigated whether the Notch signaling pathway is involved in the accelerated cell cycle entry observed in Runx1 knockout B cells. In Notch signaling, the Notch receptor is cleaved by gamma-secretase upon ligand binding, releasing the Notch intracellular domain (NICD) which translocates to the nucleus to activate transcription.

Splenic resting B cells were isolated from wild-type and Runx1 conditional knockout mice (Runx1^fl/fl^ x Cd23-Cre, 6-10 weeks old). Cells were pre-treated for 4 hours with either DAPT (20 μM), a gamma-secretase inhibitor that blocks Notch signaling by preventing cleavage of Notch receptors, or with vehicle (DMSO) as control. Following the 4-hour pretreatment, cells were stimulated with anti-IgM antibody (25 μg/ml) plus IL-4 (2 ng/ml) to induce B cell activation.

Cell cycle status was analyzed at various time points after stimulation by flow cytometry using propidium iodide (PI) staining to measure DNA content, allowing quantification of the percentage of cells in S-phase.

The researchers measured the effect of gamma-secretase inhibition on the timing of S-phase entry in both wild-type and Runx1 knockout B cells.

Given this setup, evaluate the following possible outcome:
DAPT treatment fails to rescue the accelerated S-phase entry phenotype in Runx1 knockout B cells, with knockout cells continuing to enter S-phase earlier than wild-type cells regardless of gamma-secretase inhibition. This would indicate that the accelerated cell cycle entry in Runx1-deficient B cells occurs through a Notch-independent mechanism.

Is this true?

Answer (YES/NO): NO